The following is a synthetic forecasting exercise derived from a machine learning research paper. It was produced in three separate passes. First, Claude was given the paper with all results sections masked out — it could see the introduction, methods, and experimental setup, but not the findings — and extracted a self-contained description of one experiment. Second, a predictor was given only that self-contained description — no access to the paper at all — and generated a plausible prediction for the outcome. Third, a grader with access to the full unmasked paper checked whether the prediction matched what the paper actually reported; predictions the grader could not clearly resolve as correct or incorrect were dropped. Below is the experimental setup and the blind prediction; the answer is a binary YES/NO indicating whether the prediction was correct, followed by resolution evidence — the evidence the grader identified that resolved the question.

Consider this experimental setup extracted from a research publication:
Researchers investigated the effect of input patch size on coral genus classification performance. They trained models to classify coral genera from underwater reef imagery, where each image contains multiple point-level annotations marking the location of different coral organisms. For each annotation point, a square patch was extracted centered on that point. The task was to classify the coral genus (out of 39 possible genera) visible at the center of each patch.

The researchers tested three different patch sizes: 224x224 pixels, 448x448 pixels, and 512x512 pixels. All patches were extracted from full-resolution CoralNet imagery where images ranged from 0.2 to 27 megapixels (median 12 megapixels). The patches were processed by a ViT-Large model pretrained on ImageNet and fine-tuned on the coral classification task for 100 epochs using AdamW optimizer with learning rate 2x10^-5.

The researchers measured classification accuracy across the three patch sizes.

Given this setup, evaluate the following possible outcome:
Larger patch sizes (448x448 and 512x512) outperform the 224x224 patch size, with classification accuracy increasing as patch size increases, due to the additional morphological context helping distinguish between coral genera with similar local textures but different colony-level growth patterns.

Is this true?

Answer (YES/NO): NO